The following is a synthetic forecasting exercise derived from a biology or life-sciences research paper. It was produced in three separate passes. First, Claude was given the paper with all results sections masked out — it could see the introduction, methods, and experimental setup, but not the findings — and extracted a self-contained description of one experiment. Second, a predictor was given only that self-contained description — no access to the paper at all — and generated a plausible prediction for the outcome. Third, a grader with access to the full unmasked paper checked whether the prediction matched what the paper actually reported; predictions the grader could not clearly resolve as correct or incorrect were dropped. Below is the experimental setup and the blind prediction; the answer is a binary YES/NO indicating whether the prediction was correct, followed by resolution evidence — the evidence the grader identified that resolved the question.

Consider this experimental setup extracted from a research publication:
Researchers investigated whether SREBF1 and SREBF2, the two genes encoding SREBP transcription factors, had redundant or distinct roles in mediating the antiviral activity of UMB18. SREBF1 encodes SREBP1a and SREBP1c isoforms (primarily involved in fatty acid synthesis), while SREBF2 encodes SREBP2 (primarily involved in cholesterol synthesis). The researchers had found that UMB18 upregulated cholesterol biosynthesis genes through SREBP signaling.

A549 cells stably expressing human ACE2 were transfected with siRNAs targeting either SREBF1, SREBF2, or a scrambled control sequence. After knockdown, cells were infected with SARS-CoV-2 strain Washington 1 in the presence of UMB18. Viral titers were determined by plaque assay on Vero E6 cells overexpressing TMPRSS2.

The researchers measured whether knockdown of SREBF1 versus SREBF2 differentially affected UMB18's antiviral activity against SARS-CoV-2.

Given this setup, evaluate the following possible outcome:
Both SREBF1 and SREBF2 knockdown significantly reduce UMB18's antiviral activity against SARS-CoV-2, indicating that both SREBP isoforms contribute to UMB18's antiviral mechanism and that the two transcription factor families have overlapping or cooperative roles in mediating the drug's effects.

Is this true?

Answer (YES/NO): YES